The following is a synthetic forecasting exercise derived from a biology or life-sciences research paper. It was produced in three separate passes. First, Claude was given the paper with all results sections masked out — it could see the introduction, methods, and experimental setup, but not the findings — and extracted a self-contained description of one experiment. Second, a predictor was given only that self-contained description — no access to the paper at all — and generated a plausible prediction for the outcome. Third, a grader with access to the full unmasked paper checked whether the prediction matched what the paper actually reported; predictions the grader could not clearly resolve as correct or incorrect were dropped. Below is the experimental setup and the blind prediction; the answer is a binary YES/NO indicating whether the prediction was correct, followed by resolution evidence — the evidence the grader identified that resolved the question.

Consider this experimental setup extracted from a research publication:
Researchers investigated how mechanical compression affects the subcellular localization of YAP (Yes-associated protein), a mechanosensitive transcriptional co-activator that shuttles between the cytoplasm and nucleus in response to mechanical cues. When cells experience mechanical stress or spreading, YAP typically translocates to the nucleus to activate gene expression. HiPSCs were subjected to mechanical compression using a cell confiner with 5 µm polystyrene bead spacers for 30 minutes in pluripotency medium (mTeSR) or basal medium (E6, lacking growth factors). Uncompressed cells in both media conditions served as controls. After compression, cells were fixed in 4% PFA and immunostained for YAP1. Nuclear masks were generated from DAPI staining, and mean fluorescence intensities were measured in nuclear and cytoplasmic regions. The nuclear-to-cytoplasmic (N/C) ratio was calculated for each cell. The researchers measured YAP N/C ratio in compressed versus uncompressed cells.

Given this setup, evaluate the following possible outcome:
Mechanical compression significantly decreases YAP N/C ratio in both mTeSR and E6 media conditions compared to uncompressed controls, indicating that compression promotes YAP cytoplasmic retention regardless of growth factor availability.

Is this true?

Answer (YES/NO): NO